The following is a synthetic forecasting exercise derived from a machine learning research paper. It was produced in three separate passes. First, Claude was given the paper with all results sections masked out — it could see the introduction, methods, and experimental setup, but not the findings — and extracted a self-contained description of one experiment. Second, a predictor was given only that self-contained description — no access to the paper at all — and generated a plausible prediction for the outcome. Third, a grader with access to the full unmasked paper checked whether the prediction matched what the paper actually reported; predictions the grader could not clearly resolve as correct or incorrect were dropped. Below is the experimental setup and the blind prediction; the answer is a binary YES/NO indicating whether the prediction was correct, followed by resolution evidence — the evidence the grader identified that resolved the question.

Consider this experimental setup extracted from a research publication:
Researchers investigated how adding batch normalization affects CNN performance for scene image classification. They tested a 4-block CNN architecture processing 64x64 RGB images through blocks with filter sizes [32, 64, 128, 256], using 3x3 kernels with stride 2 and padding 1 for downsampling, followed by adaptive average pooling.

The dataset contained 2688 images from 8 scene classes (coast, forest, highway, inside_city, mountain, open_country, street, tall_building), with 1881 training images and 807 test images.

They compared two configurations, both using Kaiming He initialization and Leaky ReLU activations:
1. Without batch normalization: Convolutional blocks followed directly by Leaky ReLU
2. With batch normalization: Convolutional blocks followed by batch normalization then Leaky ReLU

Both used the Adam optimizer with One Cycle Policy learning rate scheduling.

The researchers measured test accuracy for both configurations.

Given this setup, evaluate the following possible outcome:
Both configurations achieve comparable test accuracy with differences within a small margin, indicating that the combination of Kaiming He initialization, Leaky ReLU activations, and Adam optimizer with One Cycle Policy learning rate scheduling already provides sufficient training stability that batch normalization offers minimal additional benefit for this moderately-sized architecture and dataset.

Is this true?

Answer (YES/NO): NO